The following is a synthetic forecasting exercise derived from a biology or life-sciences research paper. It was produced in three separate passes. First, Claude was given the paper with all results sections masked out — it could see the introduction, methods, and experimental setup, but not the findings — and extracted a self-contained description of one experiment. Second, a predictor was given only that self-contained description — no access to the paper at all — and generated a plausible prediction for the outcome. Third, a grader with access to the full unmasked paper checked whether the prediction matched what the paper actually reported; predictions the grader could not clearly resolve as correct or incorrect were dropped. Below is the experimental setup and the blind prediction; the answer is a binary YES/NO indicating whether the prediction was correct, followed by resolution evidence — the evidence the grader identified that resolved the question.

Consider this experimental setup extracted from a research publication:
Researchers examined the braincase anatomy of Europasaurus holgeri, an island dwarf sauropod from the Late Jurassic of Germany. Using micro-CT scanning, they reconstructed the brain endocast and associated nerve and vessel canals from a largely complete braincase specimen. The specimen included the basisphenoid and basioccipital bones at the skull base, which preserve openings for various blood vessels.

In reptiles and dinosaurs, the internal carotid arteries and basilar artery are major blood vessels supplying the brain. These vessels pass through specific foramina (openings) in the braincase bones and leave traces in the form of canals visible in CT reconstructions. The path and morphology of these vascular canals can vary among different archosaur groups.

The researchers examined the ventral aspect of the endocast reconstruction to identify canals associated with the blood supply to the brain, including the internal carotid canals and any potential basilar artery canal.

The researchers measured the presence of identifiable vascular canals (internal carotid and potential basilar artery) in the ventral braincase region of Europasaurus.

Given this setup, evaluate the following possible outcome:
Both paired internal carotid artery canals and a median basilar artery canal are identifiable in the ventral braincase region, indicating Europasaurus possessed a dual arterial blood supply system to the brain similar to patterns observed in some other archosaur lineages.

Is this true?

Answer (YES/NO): NO